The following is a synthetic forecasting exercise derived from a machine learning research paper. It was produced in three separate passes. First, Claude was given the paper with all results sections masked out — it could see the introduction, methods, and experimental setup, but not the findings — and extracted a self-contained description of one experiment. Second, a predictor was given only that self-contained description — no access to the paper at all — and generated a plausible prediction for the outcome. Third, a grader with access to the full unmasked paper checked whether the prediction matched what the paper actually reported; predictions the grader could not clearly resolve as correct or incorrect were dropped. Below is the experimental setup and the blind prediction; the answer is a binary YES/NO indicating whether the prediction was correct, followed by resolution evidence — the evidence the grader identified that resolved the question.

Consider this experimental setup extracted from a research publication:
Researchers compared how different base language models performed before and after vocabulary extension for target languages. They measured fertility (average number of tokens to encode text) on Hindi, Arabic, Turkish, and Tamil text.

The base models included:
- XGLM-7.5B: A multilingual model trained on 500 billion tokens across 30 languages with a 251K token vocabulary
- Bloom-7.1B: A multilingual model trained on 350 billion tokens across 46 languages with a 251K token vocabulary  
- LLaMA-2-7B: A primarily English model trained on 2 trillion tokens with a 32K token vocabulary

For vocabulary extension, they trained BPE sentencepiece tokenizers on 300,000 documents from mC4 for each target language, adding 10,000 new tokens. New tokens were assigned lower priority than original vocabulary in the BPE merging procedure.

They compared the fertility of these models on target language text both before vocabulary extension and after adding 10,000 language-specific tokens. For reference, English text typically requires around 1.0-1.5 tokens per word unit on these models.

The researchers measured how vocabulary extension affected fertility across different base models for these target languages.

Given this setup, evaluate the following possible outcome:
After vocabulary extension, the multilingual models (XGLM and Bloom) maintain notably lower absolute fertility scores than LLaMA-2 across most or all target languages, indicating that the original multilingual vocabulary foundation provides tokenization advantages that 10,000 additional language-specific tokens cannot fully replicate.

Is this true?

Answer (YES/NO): NO